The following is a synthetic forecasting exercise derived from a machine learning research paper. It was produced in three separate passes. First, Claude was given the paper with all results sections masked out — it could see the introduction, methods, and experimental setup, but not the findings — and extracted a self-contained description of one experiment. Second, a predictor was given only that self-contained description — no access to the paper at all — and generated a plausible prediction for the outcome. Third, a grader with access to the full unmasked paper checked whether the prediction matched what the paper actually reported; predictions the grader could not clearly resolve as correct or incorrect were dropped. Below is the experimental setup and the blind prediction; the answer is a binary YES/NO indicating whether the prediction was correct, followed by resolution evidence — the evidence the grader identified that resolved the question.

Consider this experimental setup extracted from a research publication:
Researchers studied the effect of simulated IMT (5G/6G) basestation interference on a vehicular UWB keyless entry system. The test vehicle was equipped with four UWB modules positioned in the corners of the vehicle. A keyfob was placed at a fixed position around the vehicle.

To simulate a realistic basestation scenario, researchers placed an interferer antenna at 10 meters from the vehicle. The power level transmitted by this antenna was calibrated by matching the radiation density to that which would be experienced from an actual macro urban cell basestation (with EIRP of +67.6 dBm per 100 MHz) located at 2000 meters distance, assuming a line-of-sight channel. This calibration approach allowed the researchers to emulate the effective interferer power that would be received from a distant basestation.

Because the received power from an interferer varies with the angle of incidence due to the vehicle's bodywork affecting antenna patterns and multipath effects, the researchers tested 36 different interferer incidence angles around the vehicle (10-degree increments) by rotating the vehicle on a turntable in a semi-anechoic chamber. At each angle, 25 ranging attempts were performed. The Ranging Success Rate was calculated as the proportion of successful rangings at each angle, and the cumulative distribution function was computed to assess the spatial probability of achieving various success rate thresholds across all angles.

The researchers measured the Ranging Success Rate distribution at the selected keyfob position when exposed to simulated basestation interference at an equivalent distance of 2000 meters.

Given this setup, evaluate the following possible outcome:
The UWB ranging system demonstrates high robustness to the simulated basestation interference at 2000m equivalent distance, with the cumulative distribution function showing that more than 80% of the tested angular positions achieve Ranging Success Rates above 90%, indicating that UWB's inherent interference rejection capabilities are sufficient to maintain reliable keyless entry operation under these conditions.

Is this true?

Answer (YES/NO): NO